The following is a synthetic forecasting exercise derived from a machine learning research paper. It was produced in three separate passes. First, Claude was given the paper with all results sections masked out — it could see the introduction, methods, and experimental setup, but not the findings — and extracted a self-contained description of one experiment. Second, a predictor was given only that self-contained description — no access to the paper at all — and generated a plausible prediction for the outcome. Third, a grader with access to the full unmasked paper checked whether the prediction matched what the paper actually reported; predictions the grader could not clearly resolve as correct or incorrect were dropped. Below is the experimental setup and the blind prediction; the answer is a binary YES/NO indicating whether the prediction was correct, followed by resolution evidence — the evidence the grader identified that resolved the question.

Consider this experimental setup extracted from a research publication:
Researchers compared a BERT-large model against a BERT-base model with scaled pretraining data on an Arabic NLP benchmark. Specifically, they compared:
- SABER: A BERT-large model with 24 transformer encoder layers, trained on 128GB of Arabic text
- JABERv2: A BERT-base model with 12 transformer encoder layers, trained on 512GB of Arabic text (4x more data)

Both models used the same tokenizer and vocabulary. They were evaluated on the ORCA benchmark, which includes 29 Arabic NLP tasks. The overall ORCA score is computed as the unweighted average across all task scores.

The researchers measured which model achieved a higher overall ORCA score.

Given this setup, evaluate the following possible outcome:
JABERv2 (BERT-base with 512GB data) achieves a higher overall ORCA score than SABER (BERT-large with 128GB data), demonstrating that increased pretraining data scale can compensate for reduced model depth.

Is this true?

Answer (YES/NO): NO